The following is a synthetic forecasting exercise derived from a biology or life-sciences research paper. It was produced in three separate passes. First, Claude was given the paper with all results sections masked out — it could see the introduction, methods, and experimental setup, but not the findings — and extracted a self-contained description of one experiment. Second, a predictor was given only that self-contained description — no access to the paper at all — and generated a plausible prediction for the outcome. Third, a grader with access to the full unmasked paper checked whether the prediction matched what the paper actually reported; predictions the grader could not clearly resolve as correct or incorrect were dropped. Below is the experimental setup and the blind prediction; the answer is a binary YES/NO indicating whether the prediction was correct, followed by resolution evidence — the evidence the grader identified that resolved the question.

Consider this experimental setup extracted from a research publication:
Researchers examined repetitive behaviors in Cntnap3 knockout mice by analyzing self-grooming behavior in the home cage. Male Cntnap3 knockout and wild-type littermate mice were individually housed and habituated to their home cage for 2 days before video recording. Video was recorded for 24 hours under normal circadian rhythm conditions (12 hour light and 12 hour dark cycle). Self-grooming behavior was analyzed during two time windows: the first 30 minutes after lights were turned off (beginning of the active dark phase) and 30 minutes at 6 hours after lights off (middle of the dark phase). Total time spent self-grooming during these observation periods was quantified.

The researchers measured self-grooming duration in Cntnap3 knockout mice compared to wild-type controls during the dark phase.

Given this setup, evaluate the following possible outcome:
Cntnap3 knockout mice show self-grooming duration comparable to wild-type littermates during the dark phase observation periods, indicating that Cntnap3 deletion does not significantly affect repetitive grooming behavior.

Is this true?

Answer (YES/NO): NO